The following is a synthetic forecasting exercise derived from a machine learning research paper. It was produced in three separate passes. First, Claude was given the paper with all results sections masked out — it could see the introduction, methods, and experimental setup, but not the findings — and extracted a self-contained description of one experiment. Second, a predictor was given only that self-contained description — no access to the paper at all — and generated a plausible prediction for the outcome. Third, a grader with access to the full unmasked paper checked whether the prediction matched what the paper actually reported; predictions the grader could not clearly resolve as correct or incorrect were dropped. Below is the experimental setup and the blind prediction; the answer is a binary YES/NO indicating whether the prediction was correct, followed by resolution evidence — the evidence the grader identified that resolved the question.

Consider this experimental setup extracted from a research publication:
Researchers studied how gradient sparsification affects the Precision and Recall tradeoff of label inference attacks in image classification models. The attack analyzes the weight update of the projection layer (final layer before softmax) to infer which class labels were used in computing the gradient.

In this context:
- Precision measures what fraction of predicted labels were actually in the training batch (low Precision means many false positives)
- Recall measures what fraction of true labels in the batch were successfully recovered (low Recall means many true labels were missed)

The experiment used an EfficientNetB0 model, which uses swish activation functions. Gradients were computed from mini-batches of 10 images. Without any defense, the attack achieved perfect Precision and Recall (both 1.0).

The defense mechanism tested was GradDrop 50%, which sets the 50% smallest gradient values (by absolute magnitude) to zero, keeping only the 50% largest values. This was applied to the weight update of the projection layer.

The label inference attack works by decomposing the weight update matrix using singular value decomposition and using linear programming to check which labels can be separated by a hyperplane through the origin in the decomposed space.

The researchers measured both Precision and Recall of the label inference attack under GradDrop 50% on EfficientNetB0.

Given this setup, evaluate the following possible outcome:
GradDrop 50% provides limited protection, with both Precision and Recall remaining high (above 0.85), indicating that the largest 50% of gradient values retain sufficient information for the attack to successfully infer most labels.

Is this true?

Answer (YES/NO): NO